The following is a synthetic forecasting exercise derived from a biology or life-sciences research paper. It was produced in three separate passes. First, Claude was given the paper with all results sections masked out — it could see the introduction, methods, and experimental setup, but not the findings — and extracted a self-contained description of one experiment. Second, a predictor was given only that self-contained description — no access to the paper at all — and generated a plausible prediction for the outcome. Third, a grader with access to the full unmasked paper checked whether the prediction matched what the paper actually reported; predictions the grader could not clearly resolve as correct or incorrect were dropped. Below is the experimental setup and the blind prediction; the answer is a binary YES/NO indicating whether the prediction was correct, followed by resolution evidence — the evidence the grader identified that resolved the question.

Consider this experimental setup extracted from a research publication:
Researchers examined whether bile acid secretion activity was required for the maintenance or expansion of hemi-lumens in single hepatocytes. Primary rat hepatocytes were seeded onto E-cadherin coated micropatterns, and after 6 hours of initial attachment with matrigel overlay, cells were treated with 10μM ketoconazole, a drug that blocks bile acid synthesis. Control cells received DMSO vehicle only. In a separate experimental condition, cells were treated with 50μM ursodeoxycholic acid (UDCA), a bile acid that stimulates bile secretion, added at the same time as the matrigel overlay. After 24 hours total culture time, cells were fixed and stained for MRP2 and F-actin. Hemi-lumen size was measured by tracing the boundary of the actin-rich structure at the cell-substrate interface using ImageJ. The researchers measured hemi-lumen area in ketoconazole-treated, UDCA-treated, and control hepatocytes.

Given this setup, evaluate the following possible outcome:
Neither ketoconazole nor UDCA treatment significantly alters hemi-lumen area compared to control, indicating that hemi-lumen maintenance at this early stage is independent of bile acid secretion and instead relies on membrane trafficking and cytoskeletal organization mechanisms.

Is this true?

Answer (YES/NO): NO